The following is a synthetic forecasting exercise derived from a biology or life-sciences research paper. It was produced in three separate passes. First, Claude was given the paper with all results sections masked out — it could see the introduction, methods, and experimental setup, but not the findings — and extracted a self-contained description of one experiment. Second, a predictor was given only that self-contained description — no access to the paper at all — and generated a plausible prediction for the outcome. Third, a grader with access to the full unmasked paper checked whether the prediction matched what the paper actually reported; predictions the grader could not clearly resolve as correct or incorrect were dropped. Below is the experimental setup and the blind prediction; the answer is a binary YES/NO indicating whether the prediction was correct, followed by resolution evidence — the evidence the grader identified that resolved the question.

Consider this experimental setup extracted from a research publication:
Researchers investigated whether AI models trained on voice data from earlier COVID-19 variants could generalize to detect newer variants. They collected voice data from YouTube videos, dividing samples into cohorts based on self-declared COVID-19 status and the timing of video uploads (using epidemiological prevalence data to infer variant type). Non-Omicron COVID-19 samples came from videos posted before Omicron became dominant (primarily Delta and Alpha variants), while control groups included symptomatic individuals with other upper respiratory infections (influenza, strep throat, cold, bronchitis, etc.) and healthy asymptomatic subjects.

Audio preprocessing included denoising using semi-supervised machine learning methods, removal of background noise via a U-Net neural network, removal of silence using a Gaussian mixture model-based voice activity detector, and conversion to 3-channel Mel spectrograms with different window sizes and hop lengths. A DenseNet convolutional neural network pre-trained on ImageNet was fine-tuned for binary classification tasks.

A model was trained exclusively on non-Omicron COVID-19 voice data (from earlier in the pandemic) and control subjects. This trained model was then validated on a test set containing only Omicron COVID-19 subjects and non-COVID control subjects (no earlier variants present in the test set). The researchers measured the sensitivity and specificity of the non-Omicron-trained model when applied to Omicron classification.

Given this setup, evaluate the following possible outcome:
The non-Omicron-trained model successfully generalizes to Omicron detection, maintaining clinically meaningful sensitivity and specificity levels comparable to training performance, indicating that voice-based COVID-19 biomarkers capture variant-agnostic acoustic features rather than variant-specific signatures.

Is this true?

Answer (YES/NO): NO